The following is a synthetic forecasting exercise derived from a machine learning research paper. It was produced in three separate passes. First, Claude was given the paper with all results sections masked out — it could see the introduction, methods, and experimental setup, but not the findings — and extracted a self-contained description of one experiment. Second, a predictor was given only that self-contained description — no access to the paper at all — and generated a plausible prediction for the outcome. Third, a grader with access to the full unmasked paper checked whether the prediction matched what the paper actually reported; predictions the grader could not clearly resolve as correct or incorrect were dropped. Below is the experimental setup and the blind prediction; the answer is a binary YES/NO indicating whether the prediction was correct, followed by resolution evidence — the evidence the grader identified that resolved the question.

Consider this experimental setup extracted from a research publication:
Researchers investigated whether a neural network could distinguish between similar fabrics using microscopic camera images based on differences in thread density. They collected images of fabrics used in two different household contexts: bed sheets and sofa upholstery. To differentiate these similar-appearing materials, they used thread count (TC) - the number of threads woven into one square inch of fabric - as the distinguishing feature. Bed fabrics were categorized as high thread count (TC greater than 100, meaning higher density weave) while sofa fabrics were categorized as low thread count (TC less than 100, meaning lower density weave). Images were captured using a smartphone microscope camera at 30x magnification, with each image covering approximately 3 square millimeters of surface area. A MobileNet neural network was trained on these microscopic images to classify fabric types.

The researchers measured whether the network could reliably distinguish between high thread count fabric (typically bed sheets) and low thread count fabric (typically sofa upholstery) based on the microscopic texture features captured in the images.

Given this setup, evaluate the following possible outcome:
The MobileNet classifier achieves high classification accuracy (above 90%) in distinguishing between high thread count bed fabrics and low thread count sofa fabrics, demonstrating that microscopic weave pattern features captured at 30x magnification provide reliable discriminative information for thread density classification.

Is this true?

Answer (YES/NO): YES